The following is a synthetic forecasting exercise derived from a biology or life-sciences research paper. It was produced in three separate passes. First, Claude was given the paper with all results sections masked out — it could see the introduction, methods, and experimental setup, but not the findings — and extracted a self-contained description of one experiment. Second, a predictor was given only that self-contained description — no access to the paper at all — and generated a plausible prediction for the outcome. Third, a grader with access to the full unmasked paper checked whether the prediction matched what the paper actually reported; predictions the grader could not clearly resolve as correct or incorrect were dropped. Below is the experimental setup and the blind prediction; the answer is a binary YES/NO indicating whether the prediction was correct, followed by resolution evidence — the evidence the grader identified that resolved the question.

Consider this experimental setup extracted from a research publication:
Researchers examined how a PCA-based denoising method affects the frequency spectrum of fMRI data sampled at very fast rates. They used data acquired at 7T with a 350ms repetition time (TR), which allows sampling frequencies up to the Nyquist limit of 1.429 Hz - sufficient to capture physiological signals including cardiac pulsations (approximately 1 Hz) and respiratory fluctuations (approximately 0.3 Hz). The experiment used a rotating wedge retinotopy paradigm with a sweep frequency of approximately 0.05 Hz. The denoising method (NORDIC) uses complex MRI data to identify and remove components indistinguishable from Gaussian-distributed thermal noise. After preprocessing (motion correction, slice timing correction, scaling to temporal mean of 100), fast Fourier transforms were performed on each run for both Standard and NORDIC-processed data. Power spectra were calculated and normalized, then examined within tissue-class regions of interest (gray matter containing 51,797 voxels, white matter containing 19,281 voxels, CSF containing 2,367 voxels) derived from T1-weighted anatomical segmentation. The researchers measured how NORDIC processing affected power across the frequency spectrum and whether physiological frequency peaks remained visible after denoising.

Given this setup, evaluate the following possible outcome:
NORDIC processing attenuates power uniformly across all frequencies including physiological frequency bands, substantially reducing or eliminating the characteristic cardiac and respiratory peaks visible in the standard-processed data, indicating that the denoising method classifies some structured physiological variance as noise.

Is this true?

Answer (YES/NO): NO